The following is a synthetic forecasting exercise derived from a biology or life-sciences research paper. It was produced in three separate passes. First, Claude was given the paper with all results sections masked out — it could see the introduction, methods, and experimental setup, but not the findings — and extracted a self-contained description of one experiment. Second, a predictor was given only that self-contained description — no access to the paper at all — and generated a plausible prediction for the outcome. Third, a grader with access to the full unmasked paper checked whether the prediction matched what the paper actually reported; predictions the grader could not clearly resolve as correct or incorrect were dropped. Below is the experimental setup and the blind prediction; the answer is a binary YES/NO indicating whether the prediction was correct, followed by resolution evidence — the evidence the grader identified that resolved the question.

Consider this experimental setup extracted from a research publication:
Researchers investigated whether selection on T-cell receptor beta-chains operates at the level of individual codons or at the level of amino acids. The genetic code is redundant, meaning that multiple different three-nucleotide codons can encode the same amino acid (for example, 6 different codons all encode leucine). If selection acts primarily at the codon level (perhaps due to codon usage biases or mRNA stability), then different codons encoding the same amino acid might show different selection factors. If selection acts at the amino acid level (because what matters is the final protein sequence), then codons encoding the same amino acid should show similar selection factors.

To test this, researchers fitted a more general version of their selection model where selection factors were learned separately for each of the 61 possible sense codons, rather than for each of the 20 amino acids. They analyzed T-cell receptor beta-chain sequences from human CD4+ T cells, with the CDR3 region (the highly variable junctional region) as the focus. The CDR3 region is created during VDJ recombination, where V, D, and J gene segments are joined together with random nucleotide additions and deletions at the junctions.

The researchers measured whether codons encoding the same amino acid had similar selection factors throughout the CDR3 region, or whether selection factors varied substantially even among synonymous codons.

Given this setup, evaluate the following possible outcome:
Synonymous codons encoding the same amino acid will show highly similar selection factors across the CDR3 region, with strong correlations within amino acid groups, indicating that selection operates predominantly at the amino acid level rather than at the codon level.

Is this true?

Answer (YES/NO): NO